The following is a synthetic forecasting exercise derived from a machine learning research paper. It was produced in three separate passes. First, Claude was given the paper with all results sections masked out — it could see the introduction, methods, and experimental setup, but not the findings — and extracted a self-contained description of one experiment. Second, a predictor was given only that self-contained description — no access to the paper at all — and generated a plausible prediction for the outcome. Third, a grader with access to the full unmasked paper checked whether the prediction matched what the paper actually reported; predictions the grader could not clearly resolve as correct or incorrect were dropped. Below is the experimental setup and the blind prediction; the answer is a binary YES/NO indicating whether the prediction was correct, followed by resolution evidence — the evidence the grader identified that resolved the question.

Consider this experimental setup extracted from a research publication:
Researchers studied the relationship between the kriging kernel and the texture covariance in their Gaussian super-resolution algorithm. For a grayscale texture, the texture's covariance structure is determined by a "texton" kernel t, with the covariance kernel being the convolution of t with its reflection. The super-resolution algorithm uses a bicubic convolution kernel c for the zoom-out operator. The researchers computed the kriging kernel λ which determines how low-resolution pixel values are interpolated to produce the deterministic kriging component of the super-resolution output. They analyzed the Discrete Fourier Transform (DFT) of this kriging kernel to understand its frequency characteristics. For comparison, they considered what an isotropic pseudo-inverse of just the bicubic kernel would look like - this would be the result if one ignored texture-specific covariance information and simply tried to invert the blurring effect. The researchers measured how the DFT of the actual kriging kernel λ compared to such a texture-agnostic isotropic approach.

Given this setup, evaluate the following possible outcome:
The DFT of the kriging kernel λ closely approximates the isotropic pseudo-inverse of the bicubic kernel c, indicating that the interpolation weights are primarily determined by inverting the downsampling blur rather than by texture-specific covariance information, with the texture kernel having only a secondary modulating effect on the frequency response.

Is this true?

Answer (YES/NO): NO